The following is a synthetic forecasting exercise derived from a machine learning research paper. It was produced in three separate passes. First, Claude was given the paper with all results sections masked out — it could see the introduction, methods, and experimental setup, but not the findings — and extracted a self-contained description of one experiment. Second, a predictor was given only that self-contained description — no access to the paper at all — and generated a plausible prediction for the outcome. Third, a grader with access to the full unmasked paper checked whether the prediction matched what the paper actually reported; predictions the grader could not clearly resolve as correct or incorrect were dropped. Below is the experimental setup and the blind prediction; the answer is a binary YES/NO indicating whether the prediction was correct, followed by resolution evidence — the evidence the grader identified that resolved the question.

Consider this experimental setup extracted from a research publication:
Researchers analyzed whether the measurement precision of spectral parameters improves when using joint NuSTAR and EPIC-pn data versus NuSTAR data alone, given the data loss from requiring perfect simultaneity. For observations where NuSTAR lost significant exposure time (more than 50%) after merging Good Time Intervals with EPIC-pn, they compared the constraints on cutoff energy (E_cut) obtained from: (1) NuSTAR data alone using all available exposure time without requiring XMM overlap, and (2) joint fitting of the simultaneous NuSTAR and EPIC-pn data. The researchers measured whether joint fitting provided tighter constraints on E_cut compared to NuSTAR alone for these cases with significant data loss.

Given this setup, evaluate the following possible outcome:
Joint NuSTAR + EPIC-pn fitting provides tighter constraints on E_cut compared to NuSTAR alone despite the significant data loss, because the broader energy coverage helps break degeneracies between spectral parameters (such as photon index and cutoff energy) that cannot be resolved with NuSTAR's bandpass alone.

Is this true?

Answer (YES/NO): NO